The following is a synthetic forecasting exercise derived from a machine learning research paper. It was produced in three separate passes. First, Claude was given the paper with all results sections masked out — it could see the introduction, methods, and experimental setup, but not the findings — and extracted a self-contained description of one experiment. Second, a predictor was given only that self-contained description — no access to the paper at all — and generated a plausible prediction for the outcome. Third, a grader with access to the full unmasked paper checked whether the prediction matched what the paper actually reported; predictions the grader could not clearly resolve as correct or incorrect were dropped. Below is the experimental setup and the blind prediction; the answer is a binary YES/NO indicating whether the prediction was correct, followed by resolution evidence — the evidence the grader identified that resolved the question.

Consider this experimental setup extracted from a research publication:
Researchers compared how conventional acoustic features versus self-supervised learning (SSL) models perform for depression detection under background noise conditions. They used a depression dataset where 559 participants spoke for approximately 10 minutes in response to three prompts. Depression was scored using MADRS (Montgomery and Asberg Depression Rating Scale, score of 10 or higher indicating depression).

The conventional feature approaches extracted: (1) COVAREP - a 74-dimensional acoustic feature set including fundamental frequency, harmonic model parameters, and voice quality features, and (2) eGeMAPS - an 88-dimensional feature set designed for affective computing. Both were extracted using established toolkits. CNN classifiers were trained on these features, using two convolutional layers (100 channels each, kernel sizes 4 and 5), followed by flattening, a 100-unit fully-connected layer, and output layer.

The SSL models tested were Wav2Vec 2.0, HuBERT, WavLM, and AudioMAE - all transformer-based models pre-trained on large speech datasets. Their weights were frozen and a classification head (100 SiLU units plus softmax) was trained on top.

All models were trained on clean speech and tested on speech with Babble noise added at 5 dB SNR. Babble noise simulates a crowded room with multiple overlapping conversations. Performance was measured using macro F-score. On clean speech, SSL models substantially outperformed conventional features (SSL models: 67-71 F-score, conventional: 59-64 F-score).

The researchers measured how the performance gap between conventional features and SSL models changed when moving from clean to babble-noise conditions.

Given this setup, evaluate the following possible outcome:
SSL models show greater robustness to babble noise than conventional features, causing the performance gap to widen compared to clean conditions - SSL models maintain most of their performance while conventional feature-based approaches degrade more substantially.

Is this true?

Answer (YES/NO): NO